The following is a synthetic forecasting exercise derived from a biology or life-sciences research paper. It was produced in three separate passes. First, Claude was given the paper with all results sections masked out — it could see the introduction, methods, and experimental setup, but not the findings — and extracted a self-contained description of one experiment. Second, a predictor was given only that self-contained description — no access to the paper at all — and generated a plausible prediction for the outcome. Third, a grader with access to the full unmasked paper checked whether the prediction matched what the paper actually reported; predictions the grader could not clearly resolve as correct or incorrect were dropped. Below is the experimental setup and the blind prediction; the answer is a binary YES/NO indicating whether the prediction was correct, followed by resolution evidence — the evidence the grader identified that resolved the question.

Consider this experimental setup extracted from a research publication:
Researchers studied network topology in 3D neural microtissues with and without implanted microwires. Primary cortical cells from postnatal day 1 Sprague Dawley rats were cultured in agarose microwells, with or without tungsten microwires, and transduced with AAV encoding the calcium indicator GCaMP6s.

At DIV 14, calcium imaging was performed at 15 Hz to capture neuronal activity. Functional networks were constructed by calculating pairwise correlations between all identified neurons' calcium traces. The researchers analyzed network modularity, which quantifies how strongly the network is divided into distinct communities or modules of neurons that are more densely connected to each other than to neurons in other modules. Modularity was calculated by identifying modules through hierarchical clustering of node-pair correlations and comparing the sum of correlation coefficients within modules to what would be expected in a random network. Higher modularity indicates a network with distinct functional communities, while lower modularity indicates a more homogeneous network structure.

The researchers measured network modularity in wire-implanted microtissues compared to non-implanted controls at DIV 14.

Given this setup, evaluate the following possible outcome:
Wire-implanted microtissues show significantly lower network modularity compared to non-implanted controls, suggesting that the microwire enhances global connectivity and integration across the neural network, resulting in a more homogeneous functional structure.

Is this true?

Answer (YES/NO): YES